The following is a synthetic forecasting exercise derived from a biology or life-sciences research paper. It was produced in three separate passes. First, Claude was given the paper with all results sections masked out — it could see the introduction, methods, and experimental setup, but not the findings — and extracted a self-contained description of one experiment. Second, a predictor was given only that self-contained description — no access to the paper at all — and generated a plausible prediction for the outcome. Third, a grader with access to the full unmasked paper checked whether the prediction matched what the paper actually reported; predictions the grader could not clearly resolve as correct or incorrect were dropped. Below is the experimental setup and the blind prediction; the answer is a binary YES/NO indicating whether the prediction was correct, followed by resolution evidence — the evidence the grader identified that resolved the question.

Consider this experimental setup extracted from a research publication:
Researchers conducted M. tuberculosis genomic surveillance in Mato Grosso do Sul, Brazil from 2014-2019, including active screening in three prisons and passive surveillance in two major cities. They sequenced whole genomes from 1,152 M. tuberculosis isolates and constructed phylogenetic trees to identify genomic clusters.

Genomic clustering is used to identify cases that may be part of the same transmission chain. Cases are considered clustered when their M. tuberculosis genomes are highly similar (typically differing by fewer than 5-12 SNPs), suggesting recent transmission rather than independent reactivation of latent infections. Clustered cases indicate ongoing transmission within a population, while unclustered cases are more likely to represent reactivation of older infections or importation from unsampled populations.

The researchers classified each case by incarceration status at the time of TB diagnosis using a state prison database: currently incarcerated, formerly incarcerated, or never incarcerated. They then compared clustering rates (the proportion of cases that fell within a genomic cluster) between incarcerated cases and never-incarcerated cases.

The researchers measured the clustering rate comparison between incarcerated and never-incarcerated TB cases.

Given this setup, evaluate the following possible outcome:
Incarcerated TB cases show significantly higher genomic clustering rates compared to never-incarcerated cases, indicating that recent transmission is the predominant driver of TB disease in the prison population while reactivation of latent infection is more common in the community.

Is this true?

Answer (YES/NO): YES